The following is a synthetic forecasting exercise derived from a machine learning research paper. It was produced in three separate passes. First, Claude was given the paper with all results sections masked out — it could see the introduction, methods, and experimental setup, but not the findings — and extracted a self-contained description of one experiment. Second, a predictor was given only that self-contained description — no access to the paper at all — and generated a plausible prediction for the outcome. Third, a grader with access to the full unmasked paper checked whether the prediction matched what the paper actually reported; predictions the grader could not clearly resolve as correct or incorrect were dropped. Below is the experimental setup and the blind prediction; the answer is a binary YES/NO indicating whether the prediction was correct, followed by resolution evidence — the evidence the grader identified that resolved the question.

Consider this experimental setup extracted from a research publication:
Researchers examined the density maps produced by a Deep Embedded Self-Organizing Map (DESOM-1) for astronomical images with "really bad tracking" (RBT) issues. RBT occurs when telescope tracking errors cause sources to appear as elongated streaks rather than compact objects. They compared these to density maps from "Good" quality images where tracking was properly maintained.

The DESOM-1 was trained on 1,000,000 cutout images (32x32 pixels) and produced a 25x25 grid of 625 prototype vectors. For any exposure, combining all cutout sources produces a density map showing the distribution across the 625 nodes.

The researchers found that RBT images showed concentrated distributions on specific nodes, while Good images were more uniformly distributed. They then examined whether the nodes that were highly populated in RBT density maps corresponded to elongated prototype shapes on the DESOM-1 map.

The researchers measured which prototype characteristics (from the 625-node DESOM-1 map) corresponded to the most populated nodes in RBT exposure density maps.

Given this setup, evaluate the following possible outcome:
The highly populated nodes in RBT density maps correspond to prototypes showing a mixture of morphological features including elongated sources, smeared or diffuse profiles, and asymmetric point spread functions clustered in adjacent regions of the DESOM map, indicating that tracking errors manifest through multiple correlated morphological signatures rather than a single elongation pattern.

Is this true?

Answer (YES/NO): NO